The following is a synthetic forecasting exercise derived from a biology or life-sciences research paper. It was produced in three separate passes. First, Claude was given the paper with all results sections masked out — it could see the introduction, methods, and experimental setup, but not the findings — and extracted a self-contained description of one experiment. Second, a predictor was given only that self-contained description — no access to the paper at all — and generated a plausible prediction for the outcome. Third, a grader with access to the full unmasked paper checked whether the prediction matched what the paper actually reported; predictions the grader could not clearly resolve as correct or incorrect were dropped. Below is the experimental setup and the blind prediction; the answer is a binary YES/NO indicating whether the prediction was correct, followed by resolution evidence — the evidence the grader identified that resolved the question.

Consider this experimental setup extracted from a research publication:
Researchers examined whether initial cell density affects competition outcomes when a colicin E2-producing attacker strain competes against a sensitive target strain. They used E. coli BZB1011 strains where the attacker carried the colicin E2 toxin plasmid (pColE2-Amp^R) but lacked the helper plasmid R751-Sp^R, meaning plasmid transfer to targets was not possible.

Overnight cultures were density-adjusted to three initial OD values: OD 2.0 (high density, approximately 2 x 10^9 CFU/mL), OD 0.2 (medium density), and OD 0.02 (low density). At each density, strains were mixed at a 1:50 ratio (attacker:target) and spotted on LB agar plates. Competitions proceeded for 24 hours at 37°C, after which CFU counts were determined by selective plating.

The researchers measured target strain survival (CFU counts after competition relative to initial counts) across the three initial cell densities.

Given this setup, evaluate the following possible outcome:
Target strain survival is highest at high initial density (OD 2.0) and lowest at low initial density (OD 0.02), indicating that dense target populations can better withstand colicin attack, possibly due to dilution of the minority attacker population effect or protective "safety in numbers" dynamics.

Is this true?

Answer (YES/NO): NO